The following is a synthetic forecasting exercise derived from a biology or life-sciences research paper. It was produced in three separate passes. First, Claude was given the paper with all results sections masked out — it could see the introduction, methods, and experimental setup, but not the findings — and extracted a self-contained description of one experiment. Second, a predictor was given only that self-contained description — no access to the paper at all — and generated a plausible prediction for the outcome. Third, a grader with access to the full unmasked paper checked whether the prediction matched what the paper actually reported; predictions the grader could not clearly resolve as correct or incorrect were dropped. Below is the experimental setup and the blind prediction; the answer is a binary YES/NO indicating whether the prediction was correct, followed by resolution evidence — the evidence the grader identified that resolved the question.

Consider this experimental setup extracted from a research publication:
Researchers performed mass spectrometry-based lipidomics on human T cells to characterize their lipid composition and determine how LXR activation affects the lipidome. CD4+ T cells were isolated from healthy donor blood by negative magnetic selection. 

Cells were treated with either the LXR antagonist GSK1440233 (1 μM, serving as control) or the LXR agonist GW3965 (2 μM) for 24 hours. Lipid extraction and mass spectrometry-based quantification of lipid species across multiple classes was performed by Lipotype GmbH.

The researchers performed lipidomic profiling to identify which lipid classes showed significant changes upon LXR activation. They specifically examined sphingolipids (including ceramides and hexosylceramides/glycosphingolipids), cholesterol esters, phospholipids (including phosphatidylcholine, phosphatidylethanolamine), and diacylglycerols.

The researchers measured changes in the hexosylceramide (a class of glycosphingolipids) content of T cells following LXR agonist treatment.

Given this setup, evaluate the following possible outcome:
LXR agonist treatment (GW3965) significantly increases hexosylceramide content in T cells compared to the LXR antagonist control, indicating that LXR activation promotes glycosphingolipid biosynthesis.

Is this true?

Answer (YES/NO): YES